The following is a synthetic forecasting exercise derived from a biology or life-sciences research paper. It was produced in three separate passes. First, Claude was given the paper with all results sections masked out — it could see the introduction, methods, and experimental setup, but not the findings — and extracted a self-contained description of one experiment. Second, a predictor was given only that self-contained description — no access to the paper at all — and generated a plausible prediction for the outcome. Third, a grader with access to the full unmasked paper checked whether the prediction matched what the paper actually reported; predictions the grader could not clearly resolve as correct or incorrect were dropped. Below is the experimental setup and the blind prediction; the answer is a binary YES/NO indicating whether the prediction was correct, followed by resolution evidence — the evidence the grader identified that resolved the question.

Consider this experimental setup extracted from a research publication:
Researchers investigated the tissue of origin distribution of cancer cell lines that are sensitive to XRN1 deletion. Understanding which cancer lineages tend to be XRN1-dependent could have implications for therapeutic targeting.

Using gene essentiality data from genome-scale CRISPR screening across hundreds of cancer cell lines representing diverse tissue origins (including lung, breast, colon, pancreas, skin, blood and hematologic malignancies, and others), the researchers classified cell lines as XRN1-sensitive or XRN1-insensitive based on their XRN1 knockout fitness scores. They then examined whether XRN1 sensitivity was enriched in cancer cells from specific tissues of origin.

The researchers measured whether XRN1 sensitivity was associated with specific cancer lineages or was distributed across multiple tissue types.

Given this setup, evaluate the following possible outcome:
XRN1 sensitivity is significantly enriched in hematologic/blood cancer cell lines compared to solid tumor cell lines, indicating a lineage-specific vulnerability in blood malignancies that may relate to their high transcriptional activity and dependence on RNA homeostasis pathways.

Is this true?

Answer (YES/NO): NO